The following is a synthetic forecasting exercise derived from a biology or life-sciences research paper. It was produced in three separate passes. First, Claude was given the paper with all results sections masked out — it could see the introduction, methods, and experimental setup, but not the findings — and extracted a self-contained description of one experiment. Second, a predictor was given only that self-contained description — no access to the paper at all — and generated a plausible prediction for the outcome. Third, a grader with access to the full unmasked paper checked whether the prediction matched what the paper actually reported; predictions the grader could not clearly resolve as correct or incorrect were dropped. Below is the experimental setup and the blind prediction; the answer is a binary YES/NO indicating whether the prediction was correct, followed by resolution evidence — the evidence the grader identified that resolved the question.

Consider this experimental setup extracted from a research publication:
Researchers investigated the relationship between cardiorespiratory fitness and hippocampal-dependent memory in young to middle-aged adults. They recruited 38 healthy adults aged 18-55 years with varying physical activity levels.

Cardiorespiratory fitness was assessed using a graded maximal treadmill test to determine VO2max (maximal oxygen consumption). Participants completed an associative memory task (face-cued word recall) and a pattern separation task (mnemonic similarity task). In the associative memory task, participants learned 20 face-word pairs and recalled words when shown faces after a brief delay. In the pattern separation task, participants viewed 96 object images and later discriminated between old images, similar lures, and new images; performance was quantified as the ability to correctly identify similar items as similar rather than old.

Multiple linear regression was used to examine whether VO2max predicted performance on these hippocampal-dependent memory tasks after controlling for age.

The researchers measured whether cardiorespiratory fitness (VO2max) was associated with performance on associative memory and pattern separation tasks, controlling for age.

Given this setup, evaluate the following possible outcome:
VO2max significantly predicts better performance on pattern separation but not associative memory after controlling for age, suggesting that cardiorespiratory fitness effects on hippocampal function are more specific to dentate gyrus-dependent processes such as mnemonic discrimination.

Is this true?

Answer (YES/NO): YES